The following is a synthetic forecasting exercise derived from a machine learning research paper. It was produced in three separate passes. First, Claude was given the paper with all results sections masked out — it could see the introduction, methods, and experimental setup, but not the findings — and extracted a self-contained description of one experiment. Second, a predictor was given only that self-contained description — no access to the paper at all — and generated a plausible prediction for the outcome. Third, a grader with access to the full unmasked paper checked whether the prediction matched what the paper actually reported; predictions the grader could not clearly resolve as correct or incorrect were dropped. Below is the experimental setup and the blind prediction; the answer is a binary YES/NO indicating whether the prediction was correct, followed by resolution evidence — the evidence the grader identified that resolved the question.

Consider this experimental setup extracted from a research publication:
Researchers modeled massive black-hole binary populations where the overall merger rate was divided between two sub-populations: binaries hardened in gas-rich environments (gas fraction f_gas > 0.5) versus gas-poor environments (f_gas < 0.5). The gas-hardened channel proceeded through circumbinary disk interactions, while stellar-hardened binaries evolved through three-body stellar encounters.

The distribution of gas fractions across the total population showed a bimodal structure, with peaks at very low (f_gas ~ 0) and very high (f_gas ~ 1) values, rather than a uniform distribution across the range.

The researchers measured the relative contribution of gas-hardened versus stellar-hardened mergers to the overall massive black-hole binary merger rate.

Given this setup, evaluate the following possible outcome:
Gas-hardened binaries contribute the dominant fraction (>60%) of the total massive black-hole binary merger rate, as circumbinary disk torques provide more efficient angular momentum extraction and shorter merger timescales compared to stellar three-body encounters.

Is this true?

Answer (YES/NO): YES